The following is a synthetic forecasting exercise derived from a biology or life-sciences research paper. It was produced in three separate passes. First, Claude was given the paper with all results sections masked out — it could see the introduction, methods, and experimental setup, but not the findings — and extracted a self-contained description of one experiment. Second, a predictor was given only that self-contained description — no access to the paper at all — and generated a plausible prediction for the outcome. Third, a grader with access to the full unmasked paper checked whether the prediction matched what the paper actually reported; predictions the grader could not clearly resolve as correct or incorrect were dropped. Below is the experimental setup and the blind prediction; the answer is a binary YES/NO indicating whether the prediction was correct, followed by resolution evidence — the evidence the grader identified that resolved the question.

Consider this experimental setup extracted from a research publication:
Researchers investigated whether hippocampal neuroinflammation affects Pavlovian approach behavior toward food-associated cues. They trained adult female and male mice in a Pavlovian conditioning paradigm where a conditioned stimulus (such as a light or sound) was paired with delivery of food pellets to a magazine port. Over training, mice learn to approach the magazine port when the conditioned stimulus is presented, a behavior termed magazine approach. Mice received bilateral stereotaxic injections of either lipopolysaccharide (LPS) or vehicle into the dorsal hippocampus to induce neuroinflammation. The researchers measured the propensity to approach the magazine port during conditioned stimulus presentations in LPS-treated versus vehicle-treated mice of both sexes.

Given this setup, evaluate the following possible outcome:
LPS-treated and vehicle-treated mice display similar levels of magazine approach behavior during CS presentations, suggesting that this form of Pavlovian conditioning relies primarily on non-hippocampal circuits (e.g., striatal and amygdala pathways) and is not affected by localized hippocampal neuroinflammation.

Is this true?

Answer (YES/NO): NO